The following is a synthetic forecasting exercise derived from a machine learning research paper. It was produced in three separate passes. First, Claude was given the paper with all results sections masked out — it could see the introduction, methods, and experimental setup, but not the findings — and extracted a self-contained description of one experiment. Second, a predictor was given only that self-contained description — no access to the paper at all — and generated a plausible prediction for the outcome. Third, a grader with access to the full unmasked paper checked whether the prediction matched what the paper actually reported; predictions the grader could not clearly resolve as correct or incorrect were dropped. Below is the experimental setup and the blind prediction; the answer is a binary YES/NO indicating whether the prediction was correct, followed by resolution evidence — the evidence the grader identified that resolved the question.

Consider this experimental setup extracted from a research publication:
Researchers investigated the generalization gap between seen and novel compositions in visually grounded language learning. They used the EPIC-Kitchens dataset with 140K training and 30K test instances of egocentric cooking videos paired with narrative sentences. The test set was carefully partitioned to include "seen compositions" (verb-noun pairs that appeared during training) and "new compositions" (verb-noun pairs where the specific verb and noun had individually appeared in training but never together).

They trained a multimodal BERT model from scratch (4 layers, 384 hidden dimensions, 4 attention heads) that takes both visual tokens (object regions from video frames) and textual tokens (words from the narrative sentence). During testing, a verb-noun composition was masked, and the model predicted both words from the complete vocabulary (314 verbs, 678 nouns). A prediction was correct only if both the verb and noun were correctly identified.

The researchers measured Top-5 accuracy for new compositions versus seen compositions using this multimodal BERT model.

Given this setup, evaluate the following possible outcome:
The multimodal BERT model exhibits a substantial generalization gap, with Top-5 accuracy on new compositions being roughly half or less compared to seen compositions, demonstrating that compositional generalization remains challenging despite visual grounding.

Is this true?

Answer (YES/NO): NO